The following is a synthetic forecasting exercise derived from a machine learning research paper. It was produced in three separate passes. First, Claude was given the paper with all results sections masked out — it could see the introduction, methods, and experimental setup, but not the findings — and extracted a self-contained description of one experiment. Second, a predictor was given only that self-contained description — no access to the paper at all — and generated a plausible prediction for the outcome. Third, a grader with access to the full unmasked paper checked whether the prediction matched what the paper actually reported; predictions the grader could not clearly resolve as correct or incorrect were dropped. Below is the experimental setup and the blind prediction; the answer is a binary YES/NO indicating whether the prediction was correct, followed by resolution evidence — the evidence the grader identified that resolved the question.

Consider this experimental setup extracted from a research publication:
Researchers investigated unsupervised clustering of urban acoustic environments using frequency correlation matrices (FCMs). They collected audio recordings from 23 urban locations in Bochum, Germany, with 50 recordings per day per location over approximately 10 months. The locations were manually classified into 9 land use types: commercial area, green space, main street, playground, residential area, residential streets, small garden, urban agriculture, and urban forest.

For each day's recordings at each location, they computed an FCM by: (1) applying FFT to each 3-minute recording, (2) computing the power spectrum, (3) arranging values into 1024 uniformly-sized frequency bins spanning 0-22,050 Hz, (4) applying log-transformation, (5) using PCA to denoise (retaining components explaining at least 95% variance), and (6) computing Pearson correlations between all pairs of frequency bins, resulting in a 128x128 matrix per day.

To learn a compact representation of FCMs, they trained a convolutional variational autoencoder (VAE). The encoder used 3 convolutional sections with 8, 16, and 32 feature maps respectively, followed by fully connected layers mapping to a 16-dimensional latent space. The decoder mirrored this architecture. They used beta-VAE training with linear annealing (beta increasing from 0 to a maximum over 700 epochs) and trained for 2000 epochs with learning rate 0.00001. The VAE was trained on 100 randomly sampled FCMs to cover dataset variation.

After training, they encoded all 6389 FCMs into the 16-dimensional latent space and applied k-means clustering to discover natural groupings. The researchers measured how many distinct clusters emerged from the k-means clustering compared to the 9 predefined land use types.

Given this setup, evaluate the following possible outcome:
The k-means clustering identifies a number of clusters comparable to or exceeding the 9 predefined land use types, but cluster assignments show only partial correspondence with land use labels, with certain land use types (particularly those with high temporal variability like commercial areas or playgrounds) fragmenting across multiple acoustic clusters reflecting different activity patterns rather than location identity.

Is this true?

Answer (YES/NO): NO